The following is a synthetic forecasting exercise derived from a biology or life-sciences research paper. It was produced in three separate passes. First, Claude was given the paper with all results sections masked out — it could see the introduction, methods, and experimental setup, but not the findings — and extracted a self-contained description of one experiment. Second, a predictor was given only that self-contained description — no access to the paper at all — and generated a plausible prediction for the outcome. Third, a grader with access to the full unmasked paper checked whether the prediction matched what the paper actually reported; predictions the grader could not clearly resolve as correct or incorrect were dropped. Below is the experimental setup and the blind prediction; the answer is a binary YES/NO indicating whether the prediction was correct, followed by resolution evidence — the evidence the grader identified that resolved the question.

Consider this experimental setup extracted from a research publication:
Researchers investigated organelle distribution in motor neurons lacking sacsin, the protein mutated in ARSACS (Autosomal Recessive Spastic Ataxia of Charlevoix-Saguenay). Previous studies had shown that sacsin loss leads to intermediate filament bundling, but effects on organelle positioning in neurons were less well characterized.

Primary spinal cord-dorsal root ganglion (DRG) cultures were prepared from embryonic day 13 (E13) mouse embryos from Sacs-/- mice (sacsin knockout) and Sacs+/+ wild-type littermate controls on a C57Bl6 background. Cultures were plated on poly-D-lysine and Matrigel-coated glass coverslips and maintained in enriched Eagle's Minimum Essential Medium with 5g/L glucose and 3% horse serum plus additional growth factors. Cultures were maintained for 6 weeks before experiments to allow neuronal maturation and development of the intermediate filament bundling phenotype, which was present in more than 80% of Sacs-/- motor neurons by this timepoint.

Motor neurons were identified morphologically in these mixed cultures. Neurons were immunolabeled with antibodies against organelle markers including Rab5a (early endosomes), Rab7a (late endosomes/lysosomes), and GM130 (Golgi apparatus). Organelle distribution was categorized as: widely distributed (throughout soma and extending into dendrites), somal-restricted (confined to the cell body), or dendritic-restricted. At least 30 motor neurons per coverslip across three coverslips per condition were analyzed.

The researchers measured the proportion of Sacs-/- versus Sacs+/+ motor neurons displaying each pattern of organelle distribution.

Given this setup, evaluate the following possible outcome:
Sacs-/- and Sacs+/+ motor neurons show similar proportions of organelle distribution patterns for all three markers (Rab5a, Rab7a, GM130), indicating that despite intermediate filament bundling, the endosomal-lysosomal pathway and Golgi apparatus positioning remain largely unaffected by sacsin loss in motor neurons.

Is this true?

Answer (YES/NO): NO